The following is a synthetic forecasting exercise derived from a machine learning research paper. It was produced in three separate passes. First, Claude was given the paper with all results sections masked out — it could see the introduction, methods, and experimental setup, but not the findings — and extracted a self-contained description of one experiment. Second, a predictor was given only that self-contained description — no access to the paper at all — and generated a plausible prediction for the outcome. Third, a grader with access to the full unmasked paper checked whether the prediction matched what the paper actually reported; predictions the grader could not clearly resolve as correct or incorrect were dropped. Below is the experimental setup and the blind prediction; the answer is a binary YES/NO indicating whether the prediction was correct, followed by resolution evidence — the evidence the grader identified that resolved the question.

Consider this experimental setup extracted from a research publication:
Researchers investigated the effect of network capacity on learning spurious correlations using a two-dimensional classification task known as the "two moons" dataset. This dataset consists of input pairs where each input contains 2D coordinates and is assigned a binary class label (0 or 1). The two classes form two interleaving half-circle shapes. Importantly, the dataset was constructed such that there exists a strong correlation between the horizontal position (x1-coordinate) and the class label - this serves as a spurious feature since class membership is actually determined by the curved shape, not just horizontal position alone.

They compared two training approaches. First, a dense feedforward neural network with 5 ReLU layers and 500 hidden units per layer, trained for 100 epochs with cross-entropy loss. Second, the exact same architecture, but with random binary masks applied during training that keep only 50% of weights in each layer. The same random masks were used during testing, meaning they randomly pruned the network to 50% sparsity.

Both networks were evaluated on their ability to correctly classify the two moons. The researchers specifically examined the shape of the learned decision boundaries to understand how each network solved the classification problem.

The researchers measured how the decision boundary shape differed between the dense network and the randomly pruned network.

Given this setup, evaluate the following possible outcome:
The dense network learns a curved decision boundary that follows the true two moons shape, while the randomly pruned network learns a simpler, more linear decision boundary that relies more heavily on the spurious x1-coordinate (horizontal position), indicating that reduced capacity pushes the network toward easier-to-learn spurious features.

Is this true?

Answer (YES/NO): NO